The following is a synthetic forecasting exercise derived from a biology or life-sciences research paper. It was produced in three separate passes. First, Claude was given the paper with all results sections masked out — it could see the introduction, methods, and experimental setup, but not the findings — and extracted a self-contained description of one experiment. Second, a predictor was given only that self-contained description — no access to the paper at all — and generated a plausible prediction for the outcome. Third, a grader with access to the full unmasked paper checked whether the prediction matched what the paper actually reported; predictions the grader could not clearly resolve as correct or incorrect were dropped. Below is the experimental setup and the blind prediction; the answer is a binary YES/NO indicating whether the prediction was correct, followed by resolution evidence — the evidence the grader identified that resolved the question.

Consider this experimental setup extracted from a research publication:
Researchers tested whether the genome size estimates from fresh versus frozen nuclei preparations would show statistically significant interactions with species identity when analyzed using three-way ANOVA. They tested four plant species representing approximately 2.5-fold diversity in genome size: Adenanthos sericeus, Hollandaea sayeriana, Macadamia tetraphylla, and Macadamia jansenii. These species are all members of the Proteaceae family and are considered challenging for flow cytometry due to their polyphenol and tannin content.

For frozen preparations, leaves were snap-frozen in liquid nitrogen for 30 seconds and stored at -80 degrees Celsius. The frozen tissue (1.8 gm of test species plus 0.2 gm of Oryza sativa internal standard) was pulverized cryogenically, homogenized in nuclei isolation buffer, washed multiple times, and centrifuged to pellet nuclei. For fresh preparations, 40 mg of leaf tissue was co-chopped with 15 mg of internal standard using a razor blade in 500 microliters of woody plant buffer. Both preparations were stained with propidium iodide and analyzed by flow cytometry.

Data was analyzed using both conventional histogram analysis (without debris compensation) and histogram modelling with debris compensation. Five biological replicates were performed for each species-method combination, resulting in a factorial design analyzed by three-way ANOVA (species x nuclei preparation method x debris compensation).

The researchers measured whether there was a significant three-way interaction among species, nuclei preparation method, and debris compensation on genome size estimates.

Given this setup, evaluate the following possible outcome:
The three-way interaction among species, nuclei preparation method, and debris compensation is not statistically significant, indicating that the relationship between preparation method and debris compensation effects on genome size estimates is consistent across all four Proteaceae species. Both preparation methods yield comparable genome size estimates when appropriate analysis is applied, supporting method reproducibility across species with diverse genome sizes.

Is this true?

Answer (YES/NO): YES